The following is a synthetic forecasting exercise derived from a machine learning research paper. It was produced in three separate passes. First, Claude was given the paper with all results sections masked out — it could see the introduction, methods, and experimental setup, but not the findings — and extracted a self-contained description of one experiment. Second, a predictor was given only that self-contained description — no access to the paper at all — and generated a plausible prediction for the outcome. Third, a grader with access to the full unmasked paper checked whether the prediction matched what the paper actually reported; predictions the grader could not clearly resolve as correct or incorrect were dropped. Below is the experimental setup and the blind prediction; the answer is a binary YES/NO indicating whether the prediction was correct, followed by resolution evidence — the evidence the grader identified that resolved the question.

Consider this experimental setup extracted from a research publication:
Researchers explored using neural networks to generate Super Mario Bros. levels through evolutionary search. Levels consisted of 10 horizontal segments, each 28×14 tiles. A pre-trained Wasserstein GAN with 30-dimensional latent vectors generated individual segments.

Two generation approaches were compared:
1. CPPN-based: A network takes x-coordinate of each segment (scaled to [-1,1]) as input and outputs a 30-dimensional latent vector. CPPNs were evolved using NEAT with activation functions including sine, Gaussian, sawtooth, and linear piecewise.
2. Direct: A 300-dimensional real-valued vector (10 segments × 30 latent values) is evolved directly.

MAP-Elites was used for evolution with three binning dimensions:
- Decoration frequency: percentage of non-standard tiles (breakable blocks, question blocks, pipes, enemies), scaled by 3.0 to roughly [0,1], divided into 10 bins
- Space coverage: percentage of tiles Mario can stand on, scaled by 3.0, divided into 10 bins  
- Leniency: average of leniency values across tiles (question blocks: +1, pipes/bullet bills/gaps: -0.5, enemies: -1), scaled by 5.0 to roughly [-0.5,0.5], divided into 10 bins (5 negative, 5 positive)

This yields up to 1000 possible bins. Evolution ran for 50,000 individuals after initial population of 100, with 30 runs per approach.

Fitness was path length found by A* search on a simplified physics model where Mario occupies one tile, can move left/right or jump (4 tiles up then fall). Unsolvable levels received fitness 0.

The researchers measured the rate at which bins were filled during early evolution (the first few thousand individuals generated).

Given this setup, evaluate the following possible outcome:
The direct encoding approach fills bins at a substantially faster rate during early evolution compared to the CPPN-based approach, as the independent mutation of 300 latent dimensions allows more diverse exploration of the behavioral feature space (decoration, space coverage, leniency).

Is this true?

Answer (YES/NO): NO